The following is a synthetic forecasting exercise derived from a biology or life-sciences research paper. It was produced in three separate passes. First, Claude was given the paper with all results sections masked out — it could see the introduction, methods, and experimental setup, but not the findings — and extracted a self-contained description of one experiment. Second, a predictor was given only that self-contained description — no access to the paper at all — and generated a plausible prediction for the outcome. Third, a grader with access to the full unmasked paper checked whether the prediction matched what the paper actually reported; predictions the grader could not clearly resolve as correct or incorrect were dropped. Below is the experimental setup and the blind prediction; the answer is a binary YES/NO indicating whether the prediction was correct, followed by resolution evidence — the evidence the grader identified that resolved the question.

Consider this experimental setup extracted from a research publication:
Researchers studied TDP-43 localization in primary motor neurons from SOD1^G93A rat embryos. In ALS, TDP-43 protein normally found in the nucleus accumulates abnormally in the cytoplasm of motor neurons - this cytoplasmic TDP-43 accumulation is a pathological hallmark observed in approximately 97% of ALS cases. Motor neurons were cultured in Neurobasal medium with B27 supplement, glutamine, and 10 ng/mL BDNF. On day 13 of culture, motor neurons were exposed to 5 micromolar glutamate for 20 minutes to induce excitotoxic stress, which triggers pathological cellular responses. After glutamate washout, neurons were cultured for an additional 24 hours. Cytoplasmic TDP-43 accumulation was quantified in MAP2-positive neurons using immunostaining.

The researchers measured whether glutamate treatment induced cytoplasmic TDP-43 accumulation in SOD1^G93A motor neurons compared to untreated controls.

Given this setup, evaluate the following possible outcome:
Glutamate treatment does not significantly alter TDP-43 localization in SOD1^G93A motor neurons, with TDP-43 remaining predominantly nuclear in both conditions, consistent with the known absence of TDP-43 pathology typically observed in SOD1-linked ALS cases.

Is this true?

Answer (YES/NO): NO